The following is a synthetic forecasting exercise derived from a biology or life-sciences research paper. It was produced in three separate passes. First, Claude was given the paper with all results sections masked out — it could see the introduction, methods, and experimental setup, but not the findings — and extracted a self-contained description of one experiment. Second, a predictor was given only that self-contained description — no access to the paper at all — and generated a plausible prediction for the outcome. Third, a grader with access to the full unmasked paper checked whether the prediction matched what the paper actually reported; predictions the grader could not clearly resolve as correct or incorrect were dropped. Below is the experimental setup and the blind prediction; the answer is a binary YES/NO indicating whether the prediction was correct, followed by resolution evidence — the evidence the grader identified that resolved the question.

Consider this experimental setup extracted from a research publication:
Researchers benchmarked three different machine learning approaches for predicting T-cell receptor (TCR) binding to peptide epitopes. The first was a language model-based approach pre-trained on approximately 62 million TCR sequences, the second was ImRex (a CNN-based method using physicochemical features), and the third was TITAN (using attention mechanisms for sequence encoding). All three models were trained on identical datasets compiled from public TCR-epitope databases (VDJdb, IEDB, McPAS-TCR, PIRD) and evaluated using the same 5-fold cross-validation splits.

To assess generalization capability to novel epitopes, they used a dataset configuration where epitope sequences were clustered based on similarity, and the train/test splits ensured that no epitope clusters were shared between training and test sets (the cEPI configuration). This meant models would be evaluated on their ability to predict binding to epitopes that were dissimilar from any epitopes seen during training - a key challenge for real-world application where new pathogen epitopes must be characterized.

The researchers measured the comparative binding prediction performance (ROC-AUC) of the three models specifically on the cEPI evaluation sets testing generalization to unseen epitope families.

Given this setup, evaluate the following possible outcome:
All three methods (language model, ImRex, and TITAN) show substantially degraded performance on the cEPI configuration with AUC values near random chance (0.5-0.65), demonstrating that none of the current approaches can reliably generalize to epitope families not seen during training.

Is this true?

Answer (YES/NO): NO